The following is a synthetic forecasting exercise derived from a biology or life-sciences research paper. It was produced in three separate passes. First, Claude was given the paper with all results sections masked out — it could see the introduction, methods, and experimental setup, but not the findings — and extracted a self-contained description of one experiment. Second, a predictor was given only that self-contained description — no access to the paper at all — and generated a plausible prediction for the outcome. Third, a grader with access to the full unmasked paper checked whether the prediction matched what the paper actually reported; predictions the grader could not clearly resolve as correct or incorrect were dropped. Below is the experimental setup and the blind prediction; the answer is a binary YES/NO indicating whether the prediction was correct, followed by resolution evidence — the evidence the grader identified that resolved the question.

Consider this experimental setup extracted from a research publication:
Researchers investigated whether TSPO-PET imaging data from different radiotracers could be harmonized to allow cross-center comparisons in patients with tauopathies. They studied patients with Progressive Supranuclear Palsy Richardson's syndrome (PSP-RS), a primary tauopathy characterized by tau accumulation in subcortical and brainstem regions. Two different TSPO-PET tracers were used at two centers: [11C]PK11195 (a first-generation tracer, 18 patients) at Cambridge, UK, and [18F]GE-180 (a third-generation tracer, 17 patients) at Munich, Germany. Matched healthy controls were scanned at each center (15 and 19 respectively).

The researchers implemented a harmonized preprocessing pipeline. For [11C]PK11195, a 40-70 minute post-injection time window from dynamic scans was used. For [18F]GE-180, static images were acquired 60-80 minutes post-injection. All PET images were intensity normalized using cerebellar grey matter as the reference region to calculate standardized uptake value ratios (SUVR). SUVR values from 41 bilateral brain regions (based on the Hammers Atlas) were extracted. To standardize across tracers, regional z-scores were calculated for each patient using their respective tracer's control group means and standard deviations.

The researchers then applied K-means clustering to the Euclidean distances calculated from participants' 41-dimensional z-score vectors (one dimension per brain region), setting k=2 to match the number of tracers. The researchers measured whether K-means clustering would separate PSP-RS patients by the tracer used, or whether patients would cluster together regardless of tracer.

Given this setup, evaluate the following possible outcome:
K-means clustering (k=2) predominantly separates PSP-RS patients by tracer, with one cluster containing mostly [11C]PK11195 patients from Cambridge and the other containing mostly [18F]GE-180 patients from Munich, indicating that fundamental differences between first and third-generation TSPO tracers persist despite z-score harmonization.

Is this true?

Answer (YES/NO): NO